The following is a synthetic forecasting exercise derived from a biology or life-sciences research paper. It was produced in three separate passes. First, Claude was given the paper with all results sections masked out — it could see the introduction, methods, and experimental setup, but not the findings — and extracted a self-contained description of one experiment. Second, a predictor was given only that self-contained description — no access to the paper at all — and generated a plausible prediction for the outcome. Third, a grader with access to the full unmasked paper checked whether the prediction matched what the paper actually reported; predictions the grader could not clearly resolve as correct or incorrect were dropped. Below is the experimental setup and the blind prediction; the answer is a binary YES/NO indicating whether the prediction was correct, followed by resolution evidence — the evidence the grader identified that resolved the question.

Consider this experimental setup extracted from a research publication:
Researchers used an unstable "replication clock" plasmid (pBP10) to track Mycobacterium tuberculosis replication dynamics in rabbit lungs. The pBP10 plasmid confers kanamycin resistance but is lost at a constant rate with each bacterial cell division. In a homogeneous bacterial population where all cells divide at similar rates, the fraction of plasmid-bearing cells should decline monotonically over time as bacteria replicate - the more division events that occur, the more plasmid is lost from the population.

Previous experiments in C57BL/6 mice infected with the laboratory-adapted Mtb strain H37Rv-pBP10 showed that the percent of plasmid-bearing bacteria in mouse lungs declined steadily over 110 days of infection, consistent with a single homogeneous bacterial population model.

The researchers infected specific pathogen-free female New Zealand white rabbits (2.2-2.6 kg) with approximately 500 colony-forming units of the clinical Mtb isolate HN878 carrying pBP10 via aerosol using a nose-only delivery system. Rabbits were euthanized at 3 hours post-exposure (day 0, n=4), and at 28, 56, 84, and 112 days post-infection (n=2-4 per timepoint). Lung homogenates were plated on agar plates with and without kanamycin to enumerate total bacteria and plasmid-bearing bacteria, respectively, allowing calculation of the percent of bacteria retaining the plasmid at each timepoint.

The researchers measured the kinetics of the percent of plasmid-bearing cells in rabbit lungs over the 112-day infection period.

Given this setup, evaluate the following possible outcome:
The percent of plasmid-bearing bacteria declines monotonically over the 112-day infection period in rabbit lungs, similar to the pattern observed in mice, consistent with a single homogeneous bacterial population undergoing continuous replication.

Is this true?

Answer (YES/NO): NO